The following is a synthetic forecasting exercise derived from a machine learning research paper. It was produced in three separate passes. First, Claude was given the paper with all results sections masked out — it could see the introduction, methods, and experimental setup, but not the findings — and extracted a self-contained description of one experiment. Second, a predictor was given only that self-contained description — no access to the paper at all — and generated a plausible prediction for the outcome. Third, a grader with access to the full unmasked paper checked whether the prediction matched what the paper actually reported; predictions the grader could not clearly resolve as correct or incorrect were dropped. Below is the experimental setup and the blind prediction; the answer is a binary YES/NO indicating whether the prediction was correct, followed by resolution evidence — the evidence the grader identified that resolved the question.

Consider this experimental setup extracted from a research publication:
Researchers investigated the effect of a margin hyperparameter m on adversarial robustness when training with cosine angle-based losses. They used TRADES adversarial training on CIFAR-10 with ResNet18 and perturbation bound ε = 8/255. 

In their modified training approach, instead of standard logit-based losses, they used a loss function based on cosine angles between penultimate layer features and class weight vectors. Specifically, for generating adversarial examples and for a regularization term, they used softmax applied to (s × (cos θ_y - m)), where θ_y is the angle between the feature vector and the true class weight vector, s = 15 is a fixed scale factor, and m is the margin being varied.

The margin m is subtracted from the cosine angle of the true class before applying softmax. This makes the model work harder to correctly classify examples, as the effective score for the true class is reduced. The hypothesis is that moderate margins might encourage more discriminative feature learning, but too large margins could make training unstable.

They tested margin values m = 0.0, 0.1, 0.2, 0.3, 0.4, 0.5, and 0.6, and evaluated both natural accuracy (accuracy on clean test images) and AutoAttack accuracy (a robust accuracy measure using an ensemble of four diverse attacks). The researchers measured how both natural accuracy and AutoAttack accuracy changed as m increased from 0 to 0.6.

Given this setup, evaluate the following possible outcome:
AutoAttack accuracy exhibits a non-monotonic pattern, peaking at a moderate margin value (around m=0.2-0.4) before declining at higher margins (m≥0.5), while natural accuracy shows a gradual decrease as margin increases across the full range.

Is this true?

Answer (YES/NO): NO